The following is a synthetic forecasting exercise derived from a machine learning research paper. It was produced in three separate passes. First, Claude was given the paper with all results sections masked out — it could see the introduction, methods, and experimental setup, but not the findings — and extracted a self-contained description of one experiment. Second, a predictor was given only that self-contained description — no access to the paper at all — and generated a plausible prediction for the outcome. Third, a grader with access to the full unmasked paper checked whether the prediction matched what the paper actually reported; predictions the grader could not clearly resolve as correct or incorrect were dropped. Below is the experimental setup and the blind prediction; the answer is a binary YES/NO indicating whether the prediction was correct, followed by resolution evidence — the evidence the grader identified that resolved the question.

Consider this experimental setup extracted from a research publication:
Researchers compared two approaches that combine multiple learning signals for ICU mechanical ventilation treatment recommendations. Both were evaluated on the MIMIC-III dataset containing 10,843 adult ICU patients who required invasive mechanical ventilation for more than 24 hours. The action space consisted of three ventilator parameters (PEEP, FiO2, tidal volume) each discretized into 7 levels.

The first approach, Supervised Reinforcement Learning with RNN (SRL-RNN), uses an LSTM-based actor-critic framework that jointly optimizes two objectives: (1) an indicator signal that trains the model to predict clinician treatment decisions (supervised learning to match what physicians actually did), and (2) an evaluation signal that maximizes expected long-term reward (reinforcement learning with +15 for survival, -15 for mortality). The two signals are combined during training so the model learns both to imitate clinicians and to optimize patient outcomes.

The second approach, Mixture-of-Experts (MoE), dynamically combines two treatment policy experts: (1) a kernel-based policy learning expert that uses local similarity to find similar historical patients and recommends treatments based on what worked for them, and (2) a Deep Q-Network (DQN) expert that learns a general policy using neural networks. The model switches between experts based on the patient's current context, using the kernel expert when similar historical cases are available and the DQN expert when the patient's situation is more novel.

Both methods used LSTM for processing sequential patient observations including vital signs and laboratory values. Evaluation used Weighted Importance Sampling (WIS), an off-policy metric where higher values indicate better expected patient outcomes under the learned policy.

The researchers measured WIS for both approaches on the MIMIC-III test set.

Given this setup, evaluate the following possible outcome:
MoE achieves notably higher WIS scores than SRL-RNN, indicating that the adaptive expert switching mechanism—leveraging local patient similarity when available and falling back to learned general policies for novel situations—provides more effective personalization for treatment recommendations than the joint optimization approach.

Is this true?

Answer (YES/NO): NO